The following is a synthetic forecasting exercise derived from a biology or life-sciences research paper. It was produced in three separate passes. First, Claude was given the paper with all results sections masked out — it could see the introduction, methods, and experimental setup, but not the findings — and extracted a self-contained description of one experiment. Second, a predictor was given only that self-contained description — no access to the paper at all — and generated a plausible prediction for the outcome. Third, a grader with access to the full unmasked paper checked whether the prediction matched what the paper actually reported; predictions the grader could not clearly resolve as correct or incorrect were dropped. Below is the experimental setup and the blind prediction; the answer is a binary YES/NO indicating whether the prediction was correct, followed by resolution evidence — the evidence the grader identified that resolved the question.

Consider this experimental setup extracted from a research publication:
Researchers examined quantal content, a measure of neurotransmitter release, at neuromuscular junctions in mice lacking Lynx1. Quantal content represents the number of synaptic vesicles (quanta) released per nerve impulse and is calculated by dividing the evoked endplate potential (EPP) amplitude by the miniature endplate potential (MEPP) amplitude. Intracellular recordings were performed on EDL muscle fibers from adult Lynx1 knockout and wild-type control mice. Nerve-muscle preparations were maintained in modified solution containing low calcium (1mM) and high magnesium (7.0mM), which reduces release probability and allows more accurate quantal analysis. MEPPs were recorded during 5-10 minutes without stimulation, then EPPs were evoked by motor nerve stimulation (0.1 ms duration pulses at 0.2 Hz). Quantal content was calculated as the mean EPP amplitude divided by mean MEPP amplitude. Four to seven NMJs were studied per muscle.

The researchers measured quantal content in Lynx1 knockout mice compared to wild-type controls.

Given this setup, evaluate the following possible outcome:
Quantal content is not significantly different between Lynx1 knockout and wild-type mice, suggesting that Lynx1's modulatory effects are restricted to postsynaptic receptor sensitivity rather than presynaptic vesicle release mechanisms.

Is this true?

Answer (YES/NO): YES